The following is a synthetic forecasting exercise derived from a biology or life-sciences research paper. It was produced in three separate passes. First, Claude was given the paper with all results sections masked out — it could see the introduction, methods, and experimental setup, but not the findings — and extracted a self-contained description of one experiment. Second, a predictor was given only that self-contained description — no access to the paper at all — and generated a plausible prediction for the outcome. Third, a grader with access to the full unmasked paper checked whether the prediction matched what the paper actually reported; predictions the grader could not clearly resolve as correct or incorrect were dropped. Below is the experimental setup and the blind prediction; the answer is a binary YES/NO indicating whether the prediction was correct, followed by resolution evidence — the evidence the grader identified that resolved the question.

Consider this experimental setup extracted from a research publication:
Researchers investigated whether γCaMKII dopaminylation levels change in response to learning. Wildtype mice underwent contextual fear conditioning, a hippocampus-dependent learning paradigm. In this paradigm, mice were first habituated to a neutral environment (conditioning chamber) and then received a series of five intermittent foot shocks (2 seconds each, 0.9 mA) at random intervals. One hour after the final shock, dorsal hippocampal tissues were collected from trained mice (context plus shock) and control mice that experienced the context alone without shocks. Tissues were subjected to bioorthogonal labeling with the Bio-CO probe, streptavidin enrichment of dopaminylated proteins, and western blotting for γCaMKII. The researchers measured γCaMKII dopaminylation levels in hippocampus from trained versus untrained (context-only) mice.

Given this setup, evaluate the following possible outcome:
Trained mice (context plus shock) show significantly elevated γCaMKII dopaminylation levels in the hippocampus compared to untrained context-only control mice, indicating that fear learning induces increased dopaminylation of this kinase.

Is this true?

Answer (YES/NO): YES